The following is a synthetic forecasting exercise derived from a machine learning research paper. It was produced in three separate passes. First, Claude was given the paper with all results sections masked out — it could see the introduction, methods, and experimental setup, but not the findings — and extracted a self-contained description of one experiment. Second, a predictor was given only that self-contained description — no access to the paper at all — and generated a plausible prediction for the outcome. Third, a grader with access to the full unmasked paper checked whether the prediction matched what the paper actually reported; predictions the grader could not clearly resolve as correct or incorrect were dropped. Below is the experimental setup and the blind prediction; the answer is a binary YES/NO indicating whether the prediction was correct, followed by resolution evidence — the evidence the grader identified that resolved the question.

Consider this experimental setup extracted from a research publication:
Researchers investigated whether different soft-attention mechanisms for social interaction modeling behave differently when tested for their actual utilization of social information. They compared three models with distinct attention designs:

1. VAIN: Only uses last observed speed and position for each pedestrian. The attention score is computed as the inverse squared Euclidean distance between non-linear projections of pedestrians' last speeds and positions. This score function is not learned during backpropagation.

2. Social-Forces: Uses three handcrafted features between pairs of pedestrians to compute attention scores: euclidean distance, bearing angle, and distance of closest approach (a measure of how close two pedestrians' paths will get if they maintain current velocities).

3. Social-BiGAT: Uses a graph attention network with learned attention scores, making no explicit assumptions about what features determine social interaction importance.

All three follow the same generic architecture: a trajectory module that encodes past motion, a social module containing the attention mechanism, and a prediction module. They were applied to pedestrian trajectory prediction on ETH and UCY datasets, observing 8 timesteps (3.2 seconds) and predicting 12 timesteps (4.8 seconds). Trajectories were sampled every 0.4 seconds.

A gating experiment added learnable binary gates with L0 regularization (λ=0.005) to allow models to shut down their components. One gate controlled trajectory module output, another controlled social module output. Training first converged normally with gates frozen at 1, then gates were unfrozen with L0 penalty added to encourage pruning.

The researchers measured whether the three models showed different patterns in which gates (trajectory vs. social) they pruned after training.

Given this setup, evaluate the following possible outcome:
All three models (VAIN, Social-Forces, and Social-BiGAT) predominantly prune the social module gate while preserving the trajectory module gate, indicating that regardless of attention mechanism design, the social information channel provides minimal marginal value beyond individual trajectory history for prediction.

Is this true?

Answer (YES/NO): YES